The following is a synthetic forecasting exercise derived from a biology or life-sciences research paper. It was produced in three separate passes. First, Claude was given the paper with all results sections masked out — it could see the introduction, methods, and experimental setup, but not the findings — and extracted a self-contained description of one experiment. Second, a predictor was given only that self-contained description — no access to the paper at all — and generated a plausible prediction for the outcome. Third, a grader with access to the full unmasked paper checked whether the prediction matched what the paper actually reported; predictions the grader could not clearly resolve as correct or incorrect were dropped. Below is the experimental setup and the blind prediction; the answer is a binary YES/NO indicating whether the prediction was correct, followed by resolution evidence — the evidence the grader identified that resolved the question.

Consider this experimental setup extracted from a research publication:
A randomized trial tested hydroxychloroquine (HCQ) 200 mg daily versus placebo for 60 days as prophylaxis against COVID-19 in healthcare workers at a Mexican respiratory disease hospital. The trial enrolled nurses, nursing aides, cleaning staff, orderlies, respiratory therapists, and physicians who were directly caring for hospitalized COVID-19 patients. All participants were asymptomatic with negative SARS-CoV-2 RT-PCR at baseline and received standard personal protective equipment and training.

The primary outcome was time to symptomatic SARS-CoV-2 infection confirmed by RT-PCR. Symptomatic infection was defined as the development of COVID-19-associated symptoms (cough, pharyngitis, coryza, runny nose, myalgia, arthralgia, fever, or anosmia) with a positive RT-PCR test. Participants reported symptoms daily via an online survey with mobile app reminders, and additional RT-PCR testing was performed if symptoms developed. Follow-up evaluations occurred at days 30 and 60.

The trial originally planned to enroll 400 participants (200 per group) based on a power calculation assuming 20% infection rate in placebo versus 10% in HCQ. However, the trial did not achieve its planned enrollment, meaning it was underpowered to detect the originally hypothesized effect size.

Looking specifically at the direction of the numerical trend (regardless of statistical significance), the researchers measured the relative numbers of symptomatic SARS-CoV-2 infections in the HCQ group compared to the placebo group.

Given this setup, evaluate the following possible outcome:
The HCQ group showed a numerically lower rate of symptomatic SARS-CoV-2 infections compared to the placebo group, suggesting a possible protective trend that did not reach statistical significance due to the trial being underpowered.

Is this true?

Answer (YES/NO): YES